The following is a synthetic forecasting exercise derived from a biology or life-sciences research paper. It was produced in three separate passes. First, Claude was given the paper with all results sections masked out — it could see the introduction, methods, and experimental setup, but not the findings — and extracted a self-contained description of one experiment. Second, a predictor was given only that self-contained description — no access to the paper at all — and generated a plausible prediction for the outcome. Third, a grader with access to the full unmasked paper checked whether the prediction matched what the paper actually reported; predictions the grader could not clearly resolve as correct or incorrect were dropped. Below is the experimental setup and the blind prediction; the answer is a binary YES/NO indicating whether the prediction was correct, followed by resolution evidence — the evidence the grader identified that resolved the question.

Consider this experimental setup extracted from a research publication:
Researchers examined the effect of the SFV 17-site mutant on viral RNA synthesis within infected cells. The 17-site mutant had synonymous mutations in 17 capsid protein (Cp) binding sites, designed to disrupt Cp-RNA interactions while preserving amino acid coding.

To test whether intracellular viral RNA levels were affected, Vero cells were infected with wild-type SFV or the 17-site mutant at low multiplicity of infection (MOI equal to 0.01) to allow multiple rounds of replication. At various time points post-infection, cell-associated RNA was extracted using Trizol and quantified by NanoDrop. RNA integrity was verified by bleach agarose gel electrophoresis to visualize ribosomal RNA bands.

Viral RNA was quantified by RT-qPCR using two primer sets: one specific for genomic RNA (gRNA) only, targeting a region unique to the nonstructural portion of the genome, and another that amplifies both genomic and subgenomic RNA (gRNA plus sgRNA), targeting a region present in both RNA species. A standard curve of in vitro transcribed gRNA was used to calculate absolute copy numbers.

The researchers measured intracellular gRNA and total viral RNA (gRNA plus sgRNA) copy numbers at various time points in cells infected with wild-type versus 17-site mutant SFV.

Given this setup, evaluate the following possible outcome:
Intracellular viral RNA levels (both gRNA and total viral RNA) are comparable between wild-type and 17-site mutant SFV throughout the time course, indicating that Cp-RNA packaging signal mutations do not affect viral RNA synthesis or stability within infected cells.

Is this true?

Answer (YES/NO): YES